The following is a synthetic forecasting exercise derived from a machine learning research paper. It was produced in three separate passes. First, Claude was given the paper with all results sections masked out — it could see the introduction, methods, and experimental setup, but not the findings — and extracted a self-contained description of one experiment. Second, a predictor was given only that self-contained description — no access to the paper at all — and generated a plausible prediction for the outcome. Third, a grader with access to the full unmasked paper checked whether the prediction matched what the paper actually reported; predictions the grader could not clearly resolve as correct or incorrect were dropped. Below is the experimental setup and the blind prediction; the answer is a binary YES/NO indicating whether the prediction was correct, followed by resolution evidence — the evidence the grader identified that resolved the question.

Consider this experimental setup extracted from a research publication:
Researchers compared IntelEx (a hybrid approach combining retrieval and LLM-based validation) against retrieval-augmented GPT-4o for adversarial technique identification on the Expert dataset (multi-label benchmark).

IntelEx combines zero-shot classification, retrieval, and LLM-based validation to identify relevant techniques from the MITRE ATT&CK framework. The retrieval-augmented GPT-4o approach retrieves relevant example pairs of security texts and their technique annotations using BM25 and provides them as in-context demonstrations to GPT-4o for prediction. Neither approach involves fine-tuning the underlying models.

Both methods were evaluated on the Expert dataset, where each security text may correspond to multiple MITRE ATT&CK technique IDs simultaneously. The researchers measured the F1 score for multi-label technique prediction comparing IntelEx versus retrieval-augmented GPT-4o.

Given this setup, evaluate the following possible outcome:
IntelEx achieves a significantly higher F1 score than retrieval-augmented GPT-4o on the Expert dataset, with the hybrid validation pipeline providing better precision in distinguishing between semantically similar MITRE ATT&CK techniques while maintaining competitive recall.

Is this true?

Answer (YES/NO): NO